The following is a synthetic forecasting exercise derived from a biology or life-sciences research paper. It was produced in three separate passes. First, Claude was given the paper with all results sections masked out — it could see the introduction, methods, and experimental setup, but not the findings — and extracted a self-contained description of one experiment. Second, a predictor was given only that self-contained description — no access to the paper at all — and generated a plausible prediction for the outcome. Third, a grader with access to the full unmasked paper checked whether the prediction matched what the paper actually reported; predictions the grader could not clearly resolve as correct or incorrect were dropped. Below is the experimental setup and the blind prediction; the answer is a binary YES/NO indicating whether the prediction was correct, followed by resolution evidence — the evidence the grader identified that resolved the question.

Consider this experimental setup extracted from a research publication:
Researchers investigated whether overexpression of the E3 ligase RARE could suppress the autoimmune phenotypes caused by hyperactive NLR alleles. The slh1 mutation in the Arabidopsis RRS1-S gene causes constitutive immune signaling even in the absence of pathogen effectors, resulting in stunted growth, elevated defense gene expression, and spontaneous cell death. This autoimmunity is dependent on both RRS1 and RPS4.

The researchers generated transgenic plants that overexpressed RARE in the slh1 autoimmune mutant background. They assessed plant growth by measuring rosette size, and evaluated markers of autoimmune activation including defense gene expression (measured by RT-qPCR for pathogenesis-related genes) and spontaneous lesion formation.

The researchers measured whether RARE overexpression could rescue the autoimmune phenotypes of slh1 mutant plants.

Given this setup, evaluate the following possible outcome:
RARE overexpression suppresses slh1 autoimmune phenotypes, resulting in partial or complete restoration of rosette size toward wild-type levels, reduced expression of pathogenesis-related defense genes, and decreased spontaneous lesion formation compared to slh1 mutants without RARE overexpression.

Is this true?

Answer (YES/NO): YES